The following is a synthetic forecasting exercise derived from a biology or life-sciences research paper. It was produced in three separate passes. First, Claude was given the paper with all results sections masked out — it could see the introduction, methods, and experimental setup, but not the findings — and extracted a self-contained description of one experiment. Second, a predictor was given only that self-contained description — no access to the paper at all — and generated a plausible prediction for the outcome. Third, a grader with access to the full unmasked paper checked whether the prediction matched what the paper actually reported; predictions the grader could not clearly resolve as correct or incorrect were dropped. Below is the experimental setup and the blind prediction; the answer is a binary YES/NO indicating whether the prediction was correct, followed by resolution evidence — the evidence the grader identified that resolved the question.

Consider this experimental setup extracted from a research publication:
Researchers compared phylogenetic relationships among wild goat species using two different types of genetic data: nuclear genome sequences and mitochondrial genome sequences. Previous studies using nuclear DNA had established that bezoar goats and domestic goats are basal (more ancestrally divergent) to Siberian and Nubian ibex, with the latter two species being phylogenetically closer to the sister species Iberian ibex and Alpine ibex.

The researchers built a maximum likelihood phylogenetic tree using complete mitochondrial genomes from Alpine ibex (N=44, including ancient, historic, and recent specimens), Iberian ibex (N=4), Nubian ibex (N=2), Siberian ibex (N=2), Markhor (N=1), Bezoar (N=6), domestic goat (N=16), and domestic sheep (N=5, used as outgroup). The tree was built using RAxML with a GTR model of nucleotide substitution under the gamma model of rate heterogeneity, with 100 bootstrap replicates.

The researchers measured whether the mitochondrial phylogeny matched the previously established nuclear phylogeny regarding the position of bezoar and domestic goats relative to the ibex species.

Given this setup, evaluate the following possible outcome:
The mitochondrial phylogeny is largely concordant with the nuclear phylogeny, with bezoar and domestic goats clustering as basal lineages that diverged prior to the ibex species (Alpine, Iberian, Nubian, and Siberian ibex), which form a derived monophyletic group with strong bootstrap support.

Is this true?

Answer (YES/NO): NO